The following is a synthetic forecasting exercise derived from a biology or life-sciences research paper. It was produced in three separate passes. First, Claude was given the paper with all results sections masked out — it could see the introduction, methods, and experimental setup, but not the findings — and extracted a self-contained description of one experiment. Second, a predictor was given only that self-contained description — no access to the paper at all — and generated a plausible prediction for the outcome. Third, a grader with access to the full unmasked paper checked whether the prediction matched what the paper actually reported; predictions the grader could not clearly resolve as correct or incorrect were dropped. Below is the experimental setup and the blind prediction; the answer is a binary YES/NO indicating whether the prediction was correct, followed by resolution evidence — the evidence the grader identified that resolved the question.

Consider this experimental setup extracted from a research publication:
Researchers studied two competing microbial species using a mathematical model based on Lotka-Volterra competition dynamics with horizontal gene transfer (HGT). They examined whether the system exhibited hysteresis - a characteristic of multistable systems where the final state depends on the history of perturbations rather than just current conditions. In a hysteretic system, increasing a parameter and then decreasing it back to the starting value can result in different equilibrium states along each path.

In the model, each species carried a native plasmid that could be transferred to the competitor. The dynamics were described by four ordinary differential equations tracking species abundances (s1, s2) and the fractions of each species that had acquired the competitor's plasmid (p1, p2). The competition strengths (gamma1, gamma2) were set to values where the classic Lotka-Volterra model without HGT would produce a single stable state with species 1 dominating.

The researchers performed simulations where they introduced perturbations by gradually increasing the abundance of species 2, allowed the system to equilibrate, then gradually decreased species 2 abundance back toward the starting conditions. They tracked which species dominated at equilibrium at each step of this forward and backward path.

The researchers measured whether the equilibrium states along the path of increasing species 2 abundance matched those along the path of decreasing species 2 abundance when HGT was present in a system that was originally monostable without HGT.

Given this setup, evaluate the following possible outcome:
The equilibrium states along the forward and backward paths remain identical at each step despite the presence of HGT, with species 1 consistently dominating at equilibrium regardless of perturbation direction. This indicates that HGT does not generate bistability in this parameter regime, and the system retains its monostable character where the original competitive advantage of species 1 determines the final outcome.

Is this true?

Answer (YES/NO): NO